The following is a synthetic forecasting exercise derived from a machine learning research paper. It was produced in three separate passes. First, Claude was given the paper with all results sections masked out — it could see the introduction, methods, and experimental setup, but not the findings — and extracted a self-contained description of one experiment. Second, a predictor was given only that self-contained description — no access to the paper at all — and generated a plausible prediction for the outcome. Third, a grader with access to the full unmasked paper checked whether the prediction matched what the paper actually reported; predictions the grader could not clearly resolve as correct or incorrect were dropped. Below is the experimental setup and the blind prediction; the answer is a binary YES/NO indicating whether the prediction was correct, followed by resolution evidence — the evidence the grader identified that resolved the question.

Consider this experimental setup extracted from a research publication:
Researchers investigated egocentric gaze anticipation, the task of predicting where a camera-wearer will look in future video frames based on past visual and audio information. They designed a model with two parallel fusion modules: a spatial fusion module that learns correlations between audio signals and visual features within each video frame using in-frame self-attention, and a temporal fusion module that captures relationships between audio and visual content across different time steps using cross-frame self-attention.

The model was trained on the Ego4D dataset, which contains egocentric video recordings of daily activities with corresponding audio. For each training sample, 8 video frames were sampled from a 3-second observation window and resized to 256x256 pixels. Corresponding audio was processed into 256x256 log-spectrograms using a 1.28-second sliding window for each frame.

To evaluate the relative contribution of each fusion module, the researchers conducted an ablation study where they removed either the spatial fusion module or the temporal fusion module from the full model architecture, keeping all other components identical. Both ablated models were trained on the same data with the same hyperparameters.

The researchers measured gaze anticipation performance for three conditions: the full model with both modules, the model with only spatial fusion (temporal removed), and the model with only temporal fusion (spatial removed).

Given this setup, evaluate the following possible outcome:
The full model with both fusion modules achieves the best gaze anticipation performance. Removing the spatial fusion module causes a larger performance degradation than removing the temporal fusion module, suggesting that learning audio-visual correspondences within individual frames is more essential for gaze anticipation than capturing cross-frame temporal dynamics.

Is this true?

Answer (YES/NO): NO